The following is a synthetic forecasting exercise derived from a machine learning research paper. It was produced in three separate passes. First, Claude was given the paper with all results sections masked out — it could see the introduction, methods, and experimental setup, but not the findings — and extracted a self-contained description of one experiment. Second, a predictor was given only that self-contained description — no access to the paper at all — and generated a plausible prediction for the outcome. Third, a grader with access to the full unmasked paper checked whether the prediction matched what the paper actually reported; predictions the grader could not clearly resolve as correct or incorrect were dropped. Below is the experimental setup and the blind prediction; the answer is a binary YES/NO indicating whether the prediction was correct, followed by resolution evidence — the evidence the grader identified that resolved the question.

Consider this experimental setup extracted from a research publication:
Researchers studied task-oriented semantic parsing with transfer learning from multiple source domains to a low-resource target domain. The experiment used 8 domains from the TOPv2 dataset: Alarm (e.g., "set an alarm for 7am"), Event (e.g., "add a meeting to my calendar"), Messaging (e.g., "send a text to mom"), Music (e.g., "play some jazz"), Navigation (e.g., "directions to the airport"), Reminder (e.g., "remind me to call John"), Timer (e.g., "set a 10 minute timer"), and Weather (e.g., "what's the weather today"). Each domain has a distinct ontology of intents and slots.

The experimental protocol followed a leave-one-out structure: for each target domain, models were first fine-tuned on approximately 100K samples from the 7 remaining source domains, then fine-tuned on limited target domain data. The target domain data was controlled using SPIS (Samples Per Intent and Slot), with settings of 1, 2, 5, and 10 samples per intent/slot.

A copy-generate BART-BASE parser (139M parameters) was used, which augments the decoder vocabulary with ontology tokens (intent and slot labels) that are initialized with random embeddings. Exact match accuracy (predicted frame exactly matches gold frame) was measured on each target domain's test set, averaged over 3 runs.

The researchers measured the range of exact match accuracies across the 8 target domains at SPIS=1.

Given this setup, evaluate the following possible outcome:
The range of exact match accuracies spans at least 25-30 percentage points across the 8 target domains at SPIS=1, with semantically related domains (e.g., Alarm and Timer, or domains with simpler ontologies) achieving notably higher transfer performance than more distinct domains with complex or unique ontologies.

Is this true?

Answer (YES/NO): NO